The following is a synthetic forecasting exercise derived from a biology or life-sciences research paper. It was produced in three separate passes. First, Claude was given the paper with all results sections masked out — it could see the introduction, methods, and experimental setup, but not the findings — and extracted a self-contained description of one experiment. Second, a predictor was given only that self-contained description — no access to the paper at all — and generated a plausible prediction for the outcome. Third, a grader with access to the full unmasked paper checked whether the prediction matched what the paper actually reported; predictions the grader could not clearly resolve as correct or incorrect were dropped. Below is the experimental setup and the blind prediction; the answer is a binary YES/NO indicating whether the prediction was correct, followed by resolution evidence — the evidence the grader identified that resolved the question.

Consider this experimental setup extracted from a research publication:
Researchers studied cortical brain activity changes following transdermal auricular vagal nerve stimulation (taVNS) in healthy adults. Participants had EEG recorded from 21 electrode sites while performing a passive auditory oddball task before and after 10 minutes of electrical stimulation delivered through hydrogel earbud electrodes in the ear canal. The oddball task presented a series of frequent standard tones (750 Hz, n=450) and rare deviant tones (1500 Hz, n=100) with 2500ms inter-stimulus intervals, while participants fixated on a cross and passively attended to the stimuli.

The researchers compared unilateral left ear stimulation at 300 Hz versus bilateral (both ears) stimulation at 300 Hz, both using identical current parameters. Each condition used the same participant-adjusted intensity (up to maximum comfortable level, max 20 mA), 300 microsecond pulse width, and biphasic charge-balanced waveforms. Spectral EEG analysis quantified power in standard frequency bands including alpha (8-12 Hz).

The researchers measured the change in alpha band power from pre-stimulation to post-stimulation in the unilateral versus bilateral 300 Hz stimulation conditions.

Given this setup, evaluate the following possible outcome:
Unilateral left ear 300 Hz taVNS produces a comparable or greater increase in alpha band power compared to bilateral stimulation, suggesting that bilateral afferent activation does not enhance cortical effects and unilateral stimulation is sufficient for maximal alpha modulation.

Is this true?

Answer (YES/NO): NO